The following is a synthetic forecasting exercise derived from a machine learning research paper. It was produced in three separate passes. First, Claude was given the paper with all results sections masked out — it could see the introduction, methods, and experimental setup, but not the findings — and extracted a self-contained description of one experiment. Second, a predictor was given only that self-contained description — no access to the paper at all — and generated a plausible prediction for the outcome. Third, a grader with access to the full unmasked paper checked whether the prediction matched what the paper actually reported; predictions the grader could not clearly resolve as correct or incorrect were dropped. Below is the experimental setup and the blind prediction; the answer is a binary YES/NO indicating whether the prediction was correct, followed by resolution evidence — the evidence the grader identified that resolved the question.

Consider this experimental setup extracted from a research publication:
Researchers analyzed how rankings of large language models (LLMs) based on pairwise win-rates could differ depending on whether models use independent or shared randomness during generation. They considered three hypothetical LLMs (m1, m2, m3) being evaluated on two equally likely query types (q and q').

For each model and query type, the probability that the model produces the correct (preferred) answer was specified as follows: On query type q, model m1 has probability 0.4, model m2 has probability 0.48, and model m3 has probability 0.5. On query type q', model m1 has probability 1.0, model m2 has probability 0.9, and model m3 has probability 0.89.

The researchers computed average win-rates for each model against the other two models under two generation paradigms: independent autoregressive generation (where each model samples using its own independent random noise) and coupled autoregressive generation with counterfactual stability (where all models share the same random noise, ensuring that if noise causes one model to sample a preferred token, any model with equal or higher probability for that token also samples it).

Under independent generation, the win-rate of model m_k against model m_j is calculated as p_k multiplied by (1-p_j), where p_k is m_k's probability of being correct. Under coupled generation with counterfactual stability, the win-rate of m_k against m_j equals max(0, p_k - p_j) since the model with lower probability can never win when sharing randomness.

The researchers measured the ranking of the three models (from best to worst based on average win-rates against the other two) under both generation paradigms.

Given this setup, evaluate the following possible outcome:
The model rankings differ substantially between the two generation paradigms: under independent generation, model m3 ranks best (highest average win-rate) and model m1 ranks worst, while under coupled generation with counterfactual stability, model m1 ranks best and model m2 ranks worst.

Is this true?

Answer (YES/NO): YES